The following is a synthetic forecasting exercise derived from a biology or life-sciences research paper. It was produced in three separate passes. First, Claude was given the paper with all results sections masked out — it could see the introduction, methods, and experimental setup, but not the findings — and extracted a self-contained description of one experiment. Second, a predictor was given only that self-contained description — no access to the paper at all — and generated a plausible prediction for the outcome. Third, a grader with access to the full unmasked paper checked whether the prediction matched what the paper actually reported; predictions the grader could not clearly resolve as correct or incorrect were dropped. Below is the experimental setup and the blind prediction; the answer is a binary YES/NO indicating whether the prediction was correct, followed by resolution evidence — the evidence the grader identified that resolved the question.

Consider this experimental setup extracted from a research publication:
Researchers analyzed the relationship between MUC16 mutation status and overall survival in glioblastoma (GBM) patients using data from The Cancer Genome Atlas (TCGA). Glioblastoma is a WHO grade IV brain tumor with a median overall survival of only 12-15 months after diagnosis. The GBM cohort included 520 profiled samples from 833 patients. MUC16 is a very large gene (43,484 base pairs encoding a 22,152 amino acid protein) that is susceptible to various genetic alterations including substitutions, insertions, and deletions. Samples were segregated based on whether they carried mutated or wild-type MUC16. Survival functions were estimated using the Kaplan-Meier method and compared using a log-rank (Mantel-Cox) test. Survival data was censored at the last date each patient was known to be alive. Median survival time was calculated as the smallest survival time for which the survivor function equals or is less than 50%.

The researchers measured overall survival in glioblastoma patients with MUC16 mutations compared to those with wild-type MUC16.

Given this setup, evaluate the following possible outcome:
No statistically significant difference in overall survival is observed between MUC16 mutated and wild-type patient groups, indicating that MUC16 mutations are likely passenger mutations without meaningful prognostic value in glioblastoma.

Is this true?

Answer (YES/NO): NO